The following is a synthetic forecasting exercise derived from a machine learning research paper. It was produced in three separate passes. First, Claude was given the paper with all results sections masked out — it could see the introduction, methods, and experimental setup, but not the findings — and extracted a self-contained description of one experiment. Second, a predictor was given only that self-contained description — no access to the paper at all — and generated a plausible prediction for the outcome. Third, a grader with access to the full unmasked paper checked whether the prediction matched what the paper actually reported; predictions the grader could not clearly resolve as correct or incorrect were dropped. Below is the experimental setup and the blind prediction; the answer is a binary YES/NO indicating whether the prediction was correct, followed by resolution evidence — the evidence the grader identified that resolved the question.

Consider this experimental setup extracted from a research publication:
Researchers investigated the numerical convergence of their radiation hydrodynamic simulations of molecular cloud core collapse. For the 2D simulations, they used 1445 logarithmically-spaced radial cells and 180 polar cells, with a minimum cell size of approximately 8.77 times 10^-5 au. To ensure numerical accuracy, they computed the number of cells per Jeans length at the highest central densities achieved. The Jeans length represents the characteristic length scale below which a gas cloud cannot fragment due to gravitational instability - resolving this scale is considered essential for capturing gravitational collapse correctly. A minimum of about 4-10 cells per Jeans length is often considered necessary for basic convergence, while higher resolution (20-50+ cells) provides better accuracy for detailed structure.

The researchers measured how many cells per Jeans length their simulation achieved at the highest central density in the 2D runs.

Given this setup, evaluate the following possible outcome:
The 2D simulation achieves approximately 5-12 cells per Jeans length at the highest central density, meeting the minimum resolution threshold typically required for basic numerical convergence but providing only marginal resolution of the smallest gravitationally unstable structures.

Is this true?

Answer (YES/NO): NO